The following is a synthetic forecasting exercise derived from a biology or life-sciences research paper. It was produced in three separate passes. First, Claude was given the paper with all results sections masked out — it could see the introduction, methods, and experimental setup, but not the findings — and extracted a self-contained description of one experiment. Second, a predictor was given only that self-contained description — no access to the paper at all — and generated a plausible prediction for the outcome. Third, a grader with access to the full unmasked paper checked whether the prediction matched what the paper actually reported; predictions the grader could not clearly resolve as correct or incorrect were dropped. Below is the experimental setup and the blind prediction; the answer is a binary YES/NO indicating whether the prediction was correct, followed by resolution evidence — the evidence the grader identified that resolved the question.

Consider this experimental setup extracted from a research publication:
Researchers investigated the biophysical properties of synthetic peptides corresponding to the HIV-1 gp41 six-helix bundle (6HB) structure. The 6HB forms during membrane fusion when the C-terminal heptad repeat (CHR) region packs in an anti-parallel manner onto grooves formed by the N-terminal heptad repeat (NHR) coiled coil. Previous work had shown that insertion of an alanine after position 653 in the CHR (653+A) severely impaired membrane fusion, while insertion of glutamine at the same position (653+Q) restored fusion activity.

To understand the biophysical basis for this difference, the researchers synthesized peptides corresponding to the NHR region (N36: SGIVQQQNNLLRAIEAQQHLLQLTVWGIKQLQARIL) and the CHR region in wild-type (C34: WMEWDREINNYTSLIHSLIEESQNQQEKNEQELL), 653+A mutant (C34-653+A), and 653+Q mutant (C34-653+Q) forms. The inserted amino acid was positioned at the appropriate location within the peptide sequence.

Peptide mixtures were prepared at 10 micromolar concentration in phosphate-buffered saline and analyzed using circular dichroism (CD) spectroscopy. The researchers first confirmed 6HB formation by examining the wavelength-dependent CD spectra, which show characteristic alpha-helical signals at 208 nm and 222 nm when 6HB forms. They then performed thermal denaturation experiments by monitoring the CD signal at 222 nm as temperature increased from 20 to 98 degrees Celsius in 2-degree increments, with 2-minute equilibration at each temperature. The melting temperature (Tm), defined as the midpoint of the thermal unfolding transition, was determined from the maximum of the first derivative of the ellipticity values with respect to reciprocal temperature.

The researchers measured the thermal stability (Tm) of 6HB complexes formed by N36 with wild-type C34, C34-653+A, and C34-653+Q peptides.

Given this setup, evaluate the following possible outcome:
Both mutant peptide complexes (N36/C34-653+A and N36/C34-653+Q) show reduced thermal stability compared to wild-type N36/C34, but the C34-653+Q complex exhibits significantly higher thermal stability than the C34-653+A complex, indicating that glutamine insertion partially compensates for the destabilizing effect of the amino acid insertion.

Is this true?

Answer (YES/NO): NO